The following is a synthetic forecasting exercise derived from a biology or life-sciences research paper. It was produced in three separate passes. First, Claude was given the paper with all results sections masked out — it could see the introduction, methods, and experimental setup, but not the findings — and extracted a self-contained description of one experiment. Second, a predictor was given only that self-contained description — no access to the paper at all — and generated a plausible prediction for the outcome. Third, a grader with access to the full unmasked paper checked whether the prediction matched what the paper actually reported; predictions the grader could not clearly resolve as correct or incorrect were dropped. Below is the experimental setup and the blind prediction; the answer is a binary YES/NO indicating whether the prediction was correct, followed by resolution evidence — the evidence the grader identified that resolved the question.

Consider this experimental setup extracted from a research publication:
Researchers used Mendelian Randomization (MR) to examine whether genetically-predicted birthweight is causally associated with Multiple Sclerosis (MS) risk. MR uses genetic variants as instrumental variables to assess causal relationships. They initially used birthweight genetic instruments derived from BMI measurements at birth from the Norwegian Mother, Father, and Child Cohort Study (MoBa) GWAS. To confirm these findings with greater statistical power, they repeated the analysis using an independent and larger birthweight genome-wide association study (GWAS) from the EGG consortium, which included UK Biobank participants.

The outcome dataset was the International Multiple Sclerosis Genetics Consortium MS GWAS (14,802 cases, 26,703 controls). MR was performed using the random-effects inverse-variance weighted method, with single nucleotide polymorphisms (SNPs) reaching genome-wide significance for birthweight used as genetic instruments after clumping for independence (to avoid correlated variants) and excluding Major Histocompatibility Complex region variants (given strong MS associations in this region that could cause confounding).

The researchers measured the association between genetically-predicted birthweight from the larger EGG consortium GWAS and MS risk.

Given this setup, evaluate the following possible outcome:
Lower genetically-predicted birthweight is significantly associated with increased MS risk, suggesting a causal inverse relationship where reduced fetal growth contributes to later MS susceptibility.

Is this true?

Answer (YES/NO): NO